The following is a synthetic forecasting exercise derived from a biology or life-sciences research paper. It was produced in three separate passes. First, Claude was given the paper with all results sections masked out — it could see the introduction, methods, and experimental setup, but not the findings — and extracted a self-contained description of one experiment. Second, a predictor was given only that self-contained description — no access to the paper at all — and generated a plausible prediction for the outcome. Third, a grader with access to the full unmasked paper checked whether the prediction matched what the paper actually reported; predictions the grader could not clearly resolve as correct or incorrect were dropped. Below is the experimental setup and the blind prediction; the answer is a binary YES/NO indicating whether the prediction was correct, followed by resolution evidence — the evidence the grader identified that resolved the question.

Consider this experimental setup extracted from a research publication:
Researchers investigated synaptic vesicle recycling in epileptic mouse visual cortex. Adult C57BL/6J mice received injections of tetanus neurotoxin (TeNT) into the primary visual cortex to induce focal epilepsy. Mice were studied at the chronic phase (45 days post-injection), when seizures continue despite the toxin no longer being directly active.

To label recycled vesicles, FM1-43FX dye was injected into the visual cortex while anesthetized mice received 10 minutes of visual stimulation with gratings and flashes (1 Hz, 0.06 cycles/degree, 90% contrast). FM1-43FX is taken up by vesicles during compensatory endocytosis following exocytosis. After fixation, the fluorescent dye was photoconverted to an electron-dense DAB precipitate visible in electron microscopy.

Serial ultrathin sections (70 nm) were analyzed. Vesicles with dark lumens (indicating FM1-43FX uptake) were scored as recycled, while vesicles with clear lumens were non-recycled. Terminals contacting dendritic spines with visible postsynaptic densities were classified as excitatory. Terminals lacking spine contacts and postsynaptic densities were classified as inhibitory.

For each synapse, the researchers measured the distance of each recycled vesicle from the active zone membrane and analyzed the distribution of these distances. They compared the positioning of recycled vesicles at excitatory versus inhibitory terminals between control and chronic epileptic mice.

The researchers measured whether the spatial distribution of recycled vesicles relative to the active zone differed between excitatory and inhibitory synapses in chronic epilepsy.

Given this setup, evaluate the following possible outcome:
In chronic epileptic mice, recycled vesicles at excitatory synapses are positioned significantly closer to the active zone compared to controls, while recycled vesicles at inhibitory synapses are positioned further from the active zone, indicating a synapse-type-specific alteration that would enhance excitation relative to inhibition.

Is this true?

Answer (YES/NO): NO